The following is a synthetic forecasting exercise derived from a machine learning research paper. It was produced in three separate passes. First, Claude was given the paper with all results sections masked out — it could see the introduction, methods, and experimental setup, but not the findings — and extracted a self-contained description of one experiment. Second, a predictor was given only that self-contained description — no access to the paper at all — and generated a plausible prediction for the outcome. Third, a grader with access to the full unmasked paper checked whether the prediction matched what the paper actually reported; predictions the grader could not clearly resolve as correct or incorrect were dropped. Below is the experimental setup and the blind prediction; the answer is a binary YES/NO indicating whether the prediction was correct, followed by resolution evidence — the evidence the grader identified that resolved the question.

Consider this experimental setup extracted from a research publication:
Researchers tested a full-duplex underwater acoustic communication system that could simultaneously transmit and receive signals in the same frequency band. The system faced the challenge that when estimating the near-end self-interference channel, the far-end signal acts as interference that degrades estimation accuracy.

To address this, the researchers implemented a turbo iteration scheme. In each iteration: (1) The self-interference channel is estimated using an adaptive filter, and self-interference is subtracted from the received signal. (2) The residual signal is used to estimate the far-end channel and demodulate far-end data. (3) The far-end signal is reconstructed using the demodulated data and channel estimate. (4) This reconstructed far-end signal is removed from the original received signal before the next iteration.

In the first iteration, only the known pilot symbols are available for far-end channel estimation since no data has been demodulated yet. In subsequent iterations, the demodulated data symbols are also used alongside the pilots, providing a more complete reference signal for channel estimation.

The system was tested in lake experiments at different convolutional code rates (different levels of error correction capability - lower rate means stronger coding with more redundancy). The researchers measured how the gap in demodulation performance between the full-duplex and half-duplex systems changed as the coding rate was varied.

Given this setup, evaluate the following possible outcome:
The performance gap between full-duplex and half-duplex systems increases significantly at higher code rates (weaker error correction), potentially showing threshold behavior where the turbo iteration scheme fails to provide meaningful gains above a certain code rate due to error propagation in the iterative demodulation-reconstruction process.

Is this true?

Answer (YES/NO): NO